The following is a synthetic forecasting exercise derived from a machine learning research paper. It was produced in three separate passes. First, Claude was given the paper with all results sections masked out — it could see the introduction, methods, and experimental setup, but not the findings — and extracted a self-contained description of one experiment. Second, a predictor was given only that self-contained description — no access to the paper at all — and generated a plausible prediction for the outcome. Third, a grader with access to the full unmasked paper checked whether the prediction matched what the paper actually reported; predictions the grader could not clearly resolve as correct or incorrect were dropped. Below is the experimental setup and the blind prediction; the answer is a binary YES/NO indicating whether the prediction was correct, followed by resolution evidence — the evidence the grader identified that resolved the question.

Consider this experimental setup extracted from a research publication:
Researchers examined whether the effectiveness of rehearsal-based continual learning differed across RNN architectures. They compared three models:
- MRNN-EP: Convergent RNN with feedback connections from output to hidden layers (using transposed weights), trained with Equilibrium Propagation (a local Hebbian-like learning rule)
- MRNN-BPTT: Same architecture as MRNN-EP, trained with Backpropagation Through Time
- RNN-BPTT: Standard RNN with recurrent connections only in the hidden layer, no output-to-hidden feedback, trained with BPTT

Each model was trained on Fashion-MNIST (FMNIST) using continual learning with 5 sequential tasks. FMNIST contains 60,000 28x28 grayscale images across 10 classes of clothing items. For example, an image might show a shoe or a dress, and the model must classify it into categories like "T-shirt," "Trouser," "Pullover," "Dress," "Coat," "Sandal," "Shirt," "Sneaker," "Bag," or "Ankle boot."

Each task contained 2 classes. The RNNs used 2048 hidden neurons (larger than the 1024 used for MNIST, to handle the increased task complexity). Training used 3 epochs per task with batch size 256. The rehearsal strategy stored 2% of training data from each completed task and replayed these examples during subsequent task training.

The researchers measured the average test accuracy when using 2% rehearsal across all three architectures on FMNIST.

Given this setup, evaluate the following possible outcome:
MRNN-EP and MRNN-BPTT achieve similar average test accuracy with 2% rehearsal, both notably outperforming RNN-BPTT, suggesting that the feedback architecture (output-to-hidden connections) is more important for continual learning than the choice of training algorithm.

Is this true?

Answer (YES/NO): NO